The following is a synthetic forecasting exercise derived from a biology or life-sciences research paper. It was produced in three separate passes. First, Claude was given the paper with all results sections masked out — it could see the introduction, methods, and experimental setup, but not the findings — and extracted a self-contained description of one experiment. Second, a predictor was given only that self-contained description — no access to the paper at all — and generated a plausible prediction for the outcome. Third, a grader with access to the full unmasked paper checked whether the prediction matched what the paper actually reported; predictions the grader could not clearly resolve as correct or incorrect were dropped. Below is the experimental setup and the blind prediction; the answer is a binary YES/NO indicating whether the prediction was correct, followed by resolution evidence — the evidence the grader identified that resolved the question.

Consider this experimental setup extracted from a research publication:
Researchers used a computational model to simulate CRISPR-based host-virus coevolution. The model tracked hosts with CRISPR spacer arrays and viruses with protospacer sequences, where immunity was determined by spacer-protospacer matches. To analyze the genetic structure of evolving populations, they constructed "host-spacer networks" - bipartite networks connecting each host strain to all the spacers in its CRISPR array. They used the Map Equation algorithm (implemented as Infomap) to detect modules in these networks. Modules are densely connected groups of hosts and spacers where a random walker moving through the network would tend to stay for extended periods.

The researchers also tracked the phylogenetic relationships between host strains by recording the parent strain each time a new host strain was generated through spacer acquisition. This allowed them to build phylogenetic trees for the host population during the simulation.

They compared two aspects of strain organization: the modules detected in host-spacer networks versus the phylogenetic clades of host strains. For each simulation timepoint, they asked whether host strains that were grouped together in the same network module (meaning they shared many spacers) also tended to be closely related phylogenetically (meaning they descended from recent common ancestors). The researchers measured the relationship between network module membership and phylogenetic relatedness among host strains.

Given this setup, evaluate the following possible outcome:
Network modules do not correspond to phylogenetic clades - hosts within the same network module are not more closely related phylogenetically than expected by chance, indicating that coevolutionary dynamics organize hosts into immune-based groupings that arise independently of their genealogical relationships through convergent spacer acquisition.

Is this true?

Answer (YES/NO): YES